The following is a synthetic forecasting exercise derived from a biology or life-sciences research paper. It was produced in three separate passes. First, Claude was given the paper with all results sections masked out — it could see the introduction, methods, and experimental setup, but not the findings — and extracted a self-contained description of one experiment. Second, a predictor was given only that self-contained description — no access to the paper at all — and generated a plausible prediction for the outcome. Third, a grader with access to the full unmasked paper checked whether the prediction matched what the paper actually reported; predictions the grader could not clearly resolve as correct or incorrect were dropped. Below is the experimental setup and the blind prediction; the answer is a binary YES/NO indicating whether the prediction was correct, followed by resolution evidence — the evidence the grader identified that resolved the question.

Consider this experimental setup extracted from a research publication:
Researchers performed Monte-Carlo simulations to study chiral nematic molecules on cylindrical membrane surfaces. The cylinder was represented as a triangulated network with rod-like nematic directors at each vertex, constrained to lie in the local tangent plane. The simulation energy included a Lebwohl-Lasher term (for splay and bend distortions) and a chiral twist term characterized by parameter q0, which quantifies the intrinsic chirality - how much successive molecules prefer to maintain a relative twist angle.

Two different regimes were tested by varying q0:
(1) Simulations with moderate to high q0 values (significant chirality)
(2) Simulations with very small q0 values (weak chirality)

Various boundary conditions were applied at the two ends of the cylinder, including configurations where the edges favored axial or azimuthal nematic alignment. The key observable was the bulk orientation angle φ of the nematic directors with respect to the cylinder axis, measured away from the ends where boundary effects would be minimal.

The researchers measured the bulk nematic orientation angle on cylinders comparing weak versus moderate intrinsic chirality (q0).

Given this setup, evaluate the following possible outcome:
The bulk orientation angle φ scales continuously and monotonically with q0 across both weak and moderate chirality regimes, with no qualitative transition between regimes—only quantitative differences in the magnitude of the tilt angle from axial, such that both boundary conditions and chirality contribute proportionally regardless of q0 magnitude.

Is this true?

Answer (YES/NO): NO